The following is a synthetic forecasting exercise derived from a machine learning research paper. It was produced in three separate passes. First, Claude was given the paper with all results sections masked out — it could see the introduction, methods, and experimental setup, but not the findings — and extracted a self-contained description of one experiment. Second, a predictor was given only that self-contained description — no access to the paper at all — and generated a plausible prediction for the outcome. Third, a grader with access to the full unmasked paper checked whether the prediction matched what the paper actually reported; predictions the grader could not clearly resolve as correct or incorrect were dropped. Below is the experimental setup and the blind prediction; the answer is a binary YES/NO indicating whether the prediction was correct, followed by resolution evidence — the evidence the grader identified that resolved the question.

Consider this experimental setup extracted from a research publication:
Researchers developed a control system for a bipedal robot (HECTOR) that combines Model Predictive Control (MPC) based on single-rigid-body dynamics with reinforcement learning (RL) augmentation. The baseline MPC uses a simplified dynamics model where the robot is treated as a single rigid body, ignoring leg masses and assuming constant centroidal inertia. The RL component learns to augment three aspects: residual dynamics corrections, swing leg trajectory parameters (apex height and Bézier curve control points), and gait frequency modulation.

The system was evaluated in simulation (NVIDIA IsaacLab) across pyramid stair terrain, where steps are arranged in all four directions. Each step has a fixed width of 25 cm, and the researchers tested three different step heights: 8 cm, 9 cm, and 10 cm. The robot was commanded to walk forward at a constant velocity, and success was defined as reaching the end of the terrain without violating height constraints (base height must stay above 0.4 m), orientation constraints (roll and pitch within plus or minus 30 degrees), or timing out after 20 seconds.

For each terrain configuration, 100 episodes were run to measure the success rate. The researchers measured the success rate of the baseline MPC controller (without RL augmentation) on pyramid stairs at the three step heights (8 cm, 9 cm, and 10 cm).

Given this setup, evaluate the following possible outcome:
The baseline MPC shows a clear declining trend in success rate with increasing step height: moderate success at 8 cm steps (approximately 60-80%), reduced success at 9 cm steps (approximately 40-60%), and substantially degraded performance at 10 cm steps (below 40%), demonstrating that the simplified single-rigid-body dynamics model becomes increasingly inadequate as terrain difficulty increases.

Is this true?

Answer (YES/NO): NO